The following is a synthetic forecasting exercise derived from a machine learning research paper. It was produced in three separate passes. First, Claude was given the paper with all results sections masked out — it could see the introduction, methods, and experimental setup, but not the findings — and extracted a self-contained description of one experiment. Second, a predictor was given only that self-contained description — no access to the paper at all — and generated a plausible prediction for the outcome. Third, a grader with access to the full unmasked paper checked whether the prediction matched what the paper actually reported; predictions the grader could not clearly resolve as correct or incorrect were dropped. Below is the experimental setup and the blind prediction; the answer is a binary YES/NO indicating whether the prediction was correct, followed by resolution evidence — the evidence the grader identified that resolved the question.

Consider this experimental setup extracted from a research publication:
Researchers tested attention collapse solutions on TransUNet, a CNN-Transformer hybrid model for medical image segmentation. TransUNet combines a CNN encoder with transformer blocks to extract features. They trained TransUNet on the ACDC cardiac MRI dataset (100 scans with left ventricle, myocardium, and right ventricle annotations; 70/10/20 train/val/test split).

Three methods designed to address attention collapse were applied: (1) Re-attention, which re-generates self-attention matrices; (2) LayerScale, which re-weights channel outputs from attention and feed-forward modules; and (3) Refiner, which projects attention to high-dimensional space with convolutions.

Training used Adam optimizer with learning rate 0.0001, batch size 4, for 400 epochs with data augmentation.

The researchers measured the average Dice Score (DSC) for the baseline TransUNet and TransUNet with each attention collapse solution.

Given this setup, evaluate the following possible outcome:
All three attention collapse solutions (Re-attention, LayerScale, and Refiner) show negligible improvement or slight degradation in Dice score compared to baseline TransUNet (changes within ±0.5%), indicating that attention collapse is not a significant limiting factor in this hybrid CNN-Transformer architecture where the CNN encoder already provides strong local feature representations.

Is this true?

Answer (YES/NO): NO